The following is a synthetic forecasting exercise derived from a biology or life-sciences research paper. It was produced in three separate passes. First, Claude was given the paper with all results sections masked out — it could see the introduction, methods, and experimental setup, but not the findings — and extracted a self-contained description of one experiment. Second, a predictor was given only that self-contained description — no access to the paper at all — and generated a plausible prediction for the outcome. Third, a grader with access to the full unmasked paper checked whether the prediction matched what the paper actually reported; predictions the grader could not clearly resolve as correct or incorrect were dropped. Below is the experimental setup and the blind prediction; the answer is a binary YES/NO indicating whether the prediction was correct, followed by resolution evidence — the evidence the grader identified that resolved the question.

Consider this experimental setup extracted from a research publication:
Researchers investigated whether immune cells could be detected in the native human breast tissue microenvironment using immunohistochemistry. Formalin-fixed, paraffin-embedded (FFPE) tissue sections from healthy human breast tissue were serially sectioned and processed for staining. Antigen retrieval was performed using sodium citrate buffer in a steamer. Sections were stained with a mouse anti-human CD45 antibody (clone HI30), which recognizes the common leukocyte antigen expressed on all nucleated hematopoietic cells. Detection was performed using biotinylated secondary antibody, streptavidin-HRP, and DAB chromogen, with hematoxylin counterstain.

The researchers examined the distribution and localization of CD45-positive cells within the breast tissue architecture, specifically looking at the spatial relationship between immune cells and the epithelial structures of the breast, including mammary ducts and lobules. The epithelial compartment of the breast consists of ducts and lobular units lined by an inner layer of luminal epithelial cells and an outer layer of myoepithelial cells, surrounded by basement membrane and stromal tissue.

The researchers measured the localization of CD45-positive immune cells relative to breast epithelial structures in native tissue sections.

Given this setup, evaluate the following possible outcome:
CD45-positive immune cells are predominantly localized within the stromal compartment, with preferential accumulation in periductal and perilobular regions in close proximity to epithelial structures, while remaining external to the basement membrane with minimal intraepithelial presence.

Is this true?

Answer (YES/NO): NO